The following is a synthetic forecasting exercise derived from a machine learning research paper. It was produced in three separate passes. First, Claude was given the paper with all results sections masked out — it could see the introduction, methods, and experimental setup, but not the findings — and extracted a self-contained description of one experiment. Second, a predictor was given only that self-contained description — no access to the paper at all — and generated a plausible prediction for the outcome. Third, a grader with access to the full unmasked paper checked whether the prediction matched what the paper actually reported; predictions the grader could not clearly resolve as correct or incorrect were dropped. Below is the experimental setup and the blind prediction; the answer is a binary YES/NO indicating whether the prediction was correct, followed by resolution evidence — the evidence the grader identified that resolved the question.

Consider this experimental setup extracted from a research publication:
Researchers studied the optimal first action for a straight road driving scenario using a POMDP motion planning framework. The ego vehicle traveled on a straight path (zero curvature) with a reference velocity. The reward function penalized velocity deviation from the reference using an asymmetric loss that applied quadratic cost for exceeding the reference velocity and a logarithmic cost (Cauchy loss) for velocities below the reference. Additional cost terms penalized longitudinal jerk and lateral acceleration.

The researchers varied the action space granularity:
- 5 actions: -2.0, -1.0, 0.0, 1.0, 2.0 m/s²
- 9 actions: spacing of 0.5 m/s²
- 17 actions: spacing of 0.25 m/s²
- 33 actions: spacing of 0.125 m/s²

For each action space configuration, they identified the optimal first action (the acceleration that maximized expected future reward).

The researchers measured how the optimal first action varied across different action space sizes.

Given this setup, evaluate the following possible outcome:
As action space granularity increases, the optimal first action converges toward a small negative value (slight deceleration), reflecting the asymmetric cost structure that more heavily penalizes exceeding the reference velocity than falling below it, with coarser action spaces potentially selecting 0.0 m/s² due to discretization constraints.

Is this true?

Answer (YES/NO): NO